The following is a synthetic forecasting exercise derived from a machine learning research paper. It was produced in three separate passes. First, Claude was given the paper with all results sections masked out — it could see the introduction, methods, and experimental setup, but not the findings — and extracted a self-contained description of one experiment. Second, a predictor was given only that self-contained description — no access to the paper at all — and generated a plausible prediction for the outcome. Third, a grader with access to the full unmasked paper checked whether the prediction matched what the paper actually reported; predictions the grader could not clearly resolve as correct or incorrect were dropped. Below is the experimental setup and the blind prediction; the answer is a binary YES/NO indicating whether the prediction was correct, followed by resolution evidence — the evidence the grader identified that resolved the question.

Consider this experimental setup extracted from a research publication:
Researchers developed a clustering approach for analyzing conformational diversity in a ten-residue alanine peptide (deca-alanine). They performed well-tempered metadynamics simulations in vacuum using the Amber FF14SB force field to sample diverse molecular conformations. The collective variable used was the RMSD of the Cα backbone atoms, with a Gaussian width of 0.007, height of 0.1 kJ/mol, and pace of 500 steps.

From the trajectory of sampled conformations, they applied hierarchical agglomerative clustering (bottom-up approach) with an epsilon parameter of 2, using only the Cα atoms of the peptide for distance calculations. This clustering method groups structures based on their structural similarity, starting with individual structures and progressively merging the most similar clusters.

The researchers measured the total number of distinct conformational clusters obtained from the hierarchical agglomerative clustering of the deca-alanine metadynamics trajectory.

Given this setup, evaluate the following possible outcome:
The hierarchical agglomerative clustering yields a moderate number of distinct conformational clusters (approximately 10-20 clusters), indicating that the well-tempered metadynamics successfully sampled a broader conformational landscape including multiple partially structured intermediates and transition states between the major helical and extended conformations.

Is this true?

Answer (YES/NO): NO